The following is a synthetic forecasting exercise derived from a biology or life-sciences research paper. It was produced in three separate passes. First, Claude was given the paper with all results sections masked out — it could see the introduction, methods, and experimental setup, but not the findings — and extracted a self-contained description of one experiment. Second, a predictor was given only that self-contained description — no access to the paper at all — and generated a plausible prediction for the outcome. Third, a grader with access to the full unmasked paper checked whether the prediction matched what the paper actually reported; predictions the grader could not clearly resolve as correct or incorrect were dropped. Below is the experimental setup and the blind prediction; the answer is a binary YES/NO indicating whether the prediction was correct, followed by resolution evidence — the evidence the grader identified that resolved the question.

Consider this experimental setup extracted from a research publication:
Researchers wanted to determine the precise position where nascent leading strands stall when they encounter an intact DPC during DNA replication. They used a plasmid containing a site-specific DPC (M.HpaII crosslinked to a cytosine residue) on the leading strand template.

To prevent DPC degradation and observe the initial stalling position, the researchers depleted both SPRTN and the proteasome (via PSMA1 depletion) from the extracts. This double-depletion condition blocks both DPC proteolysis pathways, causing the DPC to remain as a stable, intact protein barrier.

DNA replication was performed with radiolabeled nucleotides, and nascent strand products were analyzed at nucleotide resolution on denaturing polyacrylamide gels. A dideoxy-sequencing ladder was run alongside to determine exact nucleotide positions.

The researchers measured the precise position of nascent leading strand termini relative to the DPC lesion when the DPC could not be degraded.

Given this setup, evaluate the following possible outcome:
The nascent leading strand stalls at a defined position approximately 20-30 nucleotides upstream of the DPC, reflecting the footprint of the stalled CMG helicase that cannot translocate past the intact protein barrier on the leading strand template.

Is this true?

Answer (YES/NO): NO